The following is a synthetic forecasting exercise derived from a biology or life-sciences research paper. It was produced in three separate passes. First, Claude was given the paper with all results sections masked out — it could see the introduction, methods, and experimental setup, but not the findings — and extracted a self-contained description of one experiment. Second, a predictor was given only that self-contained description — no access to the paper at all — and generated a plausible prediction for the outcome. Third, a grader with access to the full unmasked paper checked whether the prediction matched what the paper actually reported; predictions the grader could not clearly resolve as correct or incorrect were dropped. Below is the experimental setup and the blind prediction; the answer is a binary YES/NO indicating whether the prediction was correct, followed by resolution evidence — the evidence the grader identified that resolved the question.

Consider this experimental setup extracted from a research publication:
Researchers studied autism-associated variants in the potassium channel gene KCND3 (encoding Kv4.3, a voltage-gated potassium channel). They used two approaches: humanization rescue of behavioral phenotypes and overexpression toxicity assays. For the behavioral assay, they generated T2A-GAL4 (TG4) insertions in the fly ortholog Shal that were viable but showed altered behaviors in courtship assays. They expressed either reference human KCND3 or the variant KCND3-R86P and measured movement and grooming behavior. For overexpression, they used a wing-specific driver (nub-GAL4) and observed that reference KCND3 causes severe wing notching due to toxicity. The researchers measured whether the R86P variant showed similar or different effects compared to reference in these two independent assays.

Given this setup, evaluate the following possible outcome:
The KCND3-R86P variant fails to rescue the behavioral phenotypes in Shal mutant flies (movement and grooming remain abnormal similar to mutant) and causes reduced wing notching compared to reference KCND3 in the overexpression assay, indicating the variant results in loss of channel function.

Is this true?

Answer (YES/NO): YES